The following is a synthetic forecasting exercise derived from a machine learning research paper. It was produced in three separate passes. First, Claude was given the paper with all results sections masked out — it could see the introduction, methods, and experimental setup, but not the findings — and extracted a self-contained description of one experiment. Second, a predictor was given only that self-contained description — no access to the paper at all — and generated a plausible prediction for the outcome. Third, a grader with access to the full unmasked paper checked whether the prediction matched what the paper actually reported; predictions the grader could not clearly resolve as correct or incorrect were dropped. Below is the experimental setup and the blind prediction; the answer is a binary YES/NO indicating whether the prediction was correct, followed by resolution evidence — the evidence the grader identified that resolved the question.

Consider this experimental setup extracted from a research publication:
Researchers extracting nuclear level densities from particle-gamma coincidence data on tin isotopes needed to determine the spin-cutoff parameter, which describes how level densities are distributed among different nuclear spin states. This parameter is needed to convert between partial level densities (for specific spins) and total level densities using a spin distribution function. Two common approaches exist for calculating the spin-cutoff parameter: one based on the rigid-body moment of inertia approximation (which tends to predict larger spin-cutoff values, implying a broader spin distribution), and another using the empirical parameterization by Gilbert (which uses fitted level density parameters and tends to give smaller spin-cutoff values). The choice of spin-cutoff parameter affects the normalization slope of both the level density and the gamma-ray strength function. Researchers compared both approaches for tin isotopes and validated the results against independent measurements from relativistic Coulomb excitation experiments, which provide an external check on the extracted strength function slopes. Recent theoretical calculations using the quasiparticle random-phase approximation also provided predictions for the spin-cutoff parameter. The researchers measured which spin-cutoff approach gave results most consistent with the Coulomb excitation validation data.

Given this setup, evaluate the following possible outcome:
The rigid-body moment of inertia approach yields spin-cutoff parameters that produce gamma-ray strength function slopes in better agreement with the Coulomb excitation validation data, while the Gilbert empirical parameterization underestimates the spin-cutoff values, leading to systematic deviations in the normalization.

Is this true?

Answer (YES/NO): NO